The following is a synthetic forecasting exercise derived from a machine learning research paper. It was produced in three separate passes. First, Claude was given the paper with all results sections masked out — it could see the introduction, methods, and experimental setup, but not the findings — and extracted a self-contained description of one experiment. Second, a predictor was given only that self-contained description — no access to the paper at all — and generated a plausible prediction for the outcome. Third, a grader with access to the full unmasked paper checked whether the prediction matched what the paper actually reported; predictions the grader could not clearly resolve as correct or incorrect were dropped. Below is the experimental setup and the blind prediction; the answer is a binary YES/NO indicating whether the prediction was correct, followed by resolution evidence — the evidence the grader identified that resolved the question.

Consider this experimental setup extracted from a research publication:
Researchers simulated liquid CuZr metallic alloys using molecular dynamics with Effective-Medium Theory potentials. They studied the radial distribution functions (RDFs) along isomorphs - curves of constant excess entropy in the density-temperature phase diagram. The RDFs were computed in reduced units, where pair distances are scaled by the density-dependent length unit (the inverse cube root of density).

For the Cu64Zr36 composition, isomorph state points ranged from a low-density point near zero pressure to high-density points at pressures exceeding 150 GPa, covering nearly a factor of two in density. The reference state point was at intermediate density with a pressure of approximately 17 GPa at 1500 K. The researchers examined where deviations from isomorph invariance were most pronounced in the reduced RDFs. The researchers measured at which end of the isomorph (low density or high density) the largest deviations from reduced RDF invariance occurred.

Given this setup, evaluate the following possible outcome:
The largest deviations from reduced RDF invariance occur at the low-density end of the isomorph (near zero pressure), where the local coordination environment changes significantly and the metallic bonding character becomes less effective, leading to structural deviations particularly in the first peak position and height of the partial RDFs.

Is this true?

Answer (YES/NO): YES